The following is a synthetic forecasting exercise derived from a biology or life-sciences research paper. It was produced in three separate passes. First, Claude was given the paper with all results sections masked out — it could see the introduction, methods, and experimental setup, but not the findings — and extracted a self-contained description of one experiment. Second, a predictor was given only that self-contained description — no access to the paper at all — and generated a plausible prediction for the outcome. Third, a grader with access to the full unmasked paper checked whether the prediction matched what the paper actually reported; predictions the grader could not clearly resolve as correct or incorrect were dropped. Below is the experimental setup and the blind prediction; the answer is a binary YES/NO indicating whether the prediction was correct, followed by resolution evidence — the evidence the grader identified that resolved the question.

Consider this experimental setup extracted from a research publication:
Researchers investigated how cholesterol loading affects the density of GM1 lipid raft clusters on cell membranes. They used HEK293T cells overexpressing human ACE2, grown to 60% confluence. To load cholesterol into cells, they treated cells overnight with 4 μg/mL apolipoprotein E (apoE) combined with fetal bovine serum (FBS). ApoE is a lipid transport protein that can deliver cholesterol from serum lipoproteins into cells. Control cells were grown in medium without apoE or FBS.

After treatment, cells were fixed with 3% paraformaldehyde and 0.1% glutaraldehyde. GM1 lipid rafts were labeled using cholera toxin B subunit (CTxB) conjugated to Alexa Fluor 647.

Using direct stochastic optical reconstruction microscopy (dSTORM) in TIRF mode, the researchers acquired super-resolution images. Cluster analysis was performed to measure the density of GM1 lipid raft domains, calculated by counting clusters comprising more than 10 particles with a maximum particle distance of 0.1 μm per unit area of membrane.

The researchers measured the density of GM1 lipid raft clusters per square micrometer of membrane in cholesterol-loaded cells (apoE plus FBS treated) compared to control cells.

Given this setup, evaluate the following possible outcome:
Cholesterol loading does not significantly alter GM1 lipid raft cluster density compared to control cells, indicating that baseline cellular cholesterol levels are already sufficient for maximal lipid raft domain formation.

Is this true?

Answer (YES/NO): NO